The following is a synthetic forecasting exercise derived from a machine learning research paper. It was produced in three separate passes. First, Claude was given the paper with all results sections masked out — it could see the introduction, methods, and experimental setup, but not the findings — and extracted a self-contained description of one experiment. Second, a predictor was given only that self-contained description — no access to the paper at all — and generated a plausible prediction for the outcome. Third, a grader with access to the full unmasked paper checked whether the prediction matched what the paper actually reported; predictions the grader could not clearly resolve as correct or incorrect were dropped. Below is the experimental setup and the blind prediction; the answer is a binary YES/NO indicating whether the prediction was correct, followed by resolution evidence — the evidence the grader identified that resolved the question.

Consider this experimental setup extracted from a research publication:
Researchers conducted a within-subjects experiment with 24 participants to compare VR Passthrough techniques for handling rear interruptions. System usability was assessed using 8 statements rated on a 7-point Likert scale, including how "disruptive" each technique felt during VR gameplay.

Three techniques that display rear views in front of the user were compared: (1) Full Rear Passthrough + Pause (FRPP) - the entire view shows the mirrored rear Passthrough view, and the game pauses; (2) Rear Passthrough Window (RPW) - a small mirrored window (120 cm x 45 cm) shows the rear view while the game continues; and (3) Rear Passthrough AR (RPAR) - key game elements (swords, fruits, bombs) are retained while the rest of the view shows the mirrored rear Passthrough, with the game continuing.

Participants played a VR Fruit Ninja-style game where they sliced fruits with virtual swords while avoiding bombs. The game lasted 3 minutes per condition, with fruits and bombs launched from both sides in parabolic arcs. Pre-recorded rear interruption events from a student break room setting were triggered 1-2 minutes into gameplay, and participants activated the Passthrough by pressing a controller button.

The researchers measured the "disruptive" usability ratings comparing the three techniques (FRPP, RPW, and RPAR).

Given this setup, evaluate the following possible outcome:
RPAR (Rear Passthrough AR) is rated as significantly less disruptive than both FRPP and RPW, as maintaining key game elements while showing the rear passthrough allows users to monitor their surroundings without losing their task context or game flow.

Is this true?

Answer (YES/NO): NO